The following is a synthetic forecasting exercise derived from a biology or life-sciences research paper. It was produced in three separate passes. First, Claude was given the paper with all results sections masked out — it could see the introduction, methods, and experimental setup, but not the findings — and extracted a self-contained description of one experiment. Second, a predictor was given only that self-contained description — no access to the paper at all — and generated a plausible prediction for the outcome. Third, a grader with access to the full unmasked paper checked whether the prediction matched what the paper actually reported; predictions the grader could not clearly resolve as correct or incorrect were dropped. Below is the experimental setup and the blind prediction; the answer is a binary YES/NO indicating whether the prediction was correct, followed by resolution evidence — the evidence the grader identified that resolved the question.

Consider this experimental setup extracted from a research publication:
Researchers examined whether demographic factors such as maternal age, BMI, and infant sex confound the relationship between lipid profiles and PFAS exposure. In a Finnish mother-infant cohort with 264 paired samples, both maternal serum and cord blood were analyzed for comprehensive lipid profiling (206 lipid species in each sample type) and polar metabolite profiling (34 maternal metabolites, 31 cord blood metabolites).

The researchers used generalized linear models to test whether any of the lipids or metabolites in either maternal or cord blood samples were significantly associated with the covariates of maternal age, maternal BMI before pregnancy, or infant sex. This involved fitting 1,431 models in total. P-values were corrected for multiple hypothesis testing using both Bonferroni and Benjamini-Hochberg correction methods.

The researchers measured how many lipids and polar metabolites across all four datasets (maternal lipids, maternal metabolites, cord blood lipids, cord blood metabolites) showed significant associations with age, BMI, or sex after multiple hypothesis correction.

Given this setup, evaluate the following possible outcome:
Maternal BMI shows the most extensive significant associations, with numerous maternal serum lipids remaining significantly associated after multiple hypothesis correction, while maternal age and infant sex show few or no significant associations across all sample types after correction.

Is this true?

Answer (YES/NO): NO